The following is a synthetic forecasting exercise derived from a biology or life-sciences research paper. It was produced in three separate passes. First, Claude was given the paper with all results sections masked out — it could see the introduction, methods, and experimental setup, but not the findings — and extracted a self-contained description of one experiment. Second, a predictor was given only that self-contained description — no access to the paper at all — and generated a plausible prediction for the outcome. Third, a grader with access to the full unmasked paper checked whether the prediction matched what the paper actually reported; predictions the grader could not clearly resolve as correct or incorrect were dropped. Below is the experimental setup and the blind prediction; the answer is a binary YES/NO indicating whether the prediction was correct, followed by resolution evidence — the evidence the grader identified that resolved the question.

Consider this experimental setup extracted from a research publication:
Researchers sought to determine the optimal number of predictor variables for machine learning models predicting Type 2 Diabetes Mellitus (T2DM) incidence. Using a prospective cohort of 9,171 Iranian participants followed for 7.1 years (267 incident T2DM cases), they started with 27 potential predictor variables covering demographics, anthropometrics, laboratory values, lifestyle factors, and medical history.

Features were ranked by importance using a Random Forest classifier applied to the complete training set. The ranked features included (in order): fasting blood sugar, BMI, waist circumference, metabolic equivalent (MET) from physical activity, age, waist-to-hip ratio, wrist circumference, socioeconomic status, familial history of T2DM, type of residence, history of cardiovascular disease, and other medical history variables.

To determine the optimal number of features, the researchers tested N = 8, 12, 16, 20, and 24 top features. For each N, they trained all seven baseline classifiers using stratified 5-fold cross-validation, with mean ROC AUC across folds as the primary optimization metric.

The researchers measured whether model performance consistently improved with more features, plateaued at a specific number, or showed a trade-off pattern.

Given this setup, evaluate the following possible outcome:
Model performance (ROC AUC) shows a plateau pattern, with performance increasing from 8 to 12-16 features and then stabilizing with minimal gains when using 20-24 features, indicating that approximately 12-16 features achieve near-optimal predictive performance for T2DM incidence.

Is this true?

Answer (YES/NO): NO